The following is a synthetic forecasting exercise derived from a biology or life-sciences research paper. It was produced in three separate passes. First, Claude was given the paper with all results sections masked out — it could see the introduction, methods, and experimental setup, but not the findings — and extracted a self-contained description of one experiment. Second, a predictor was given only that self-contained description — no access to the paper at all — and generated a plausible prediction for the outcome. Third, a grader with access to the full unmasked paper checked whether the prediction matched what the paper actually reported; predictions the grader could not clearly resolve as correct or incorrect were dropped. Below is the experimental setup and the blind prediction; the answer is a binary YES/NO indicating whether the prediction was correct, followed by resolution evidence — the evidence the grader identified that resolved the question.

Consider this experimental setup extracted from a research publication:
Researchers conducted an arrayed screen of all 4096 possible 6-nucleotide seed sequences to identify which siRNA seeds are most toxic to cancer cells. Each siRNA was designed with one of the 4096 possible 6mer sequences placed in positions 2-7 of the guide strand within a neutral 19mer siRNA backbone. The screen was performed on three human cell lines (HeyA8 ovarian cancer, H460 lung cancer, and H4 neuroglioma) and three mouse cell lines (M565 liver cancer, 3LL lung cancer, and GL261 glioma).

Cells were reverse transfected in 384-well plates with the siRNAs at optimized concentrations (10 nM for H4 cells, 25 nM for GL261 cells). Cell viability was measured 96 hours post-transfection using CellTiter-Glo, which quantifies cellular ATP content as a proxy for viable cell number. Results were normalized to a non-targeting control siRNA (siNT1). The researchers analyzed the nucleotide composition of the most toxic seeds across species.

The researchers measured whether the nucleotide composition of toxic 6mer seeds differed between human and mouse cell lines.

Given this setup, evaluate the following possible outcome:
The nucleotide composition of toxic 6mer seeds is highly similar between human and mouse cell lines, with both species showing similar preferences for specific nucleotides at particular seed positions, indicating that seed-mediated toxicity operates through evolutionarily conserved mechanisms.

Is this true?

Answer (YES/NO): NO